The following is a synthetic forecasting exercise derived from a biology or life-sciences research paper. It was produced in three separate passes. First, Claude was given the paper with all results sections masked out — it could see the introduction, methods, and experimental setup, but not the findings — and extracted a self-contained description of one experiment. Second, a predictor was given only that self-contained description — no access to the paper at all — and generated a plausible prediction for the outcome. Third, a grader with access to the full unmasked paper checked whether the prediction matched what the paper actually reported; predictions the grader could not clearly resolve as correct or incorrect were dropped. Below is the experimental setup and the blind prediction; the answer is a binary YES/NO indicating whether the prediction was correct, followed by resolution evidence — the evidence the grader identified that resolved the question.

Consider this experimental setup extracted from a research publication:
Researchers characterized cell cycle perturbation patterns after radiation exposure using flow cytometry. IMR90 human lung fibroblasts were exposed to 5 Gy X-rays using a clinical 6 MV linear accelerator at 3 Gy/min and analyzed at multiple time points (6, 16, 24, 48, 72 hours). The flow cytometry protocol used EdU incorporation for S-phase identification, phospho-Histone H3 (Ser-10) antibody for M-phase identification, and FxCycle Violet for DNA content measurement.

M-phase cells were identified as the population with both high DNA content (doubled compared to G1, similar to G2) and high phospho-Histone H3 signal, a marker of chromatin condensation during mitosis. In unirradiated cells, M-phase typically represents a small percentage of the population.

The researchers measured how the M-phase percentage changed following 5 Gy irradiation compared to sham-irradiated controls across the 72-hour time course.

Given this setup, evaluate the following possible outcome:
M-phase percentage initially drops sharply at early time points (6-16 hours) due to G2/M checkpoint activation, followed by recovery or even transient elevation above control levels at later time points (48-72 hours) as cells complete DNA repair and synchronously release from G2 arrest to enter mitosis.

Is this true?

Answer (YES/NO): NO